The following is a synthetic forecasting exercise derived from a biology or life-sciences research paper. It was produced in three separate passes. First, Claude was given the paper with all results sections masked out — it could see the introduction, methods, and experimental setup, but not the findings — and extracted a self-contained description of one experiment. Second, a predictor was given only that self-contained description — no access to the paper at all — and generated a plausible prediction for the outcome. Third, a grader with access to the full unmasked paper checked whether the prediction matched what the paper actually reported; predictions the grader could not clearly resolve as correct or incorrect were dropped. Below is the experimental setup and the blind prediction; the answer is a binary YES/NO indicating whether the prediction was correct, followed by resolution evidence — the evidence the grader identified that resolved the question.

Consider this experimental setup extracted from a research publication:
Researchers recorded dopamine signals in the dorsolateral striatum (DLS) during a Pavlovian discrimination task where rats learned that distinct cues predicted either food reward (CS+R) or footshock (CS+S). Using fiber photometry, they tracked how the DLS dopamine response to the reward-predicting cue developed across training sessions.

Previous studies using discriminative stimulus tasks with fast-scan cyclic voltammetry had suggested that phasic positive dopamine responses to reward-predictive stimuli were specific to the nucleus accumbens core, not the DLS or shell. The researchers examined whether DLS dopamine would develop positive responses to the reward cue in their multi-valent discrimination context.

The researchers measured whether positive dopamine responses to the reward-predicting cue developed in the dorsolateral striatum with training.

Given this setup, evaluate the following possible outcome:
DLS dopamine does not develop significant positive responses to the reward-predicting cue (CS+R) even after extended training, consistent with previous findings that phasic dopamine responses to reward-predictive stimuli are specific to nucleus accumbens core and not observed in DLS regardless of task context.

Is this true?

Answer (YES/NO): NO